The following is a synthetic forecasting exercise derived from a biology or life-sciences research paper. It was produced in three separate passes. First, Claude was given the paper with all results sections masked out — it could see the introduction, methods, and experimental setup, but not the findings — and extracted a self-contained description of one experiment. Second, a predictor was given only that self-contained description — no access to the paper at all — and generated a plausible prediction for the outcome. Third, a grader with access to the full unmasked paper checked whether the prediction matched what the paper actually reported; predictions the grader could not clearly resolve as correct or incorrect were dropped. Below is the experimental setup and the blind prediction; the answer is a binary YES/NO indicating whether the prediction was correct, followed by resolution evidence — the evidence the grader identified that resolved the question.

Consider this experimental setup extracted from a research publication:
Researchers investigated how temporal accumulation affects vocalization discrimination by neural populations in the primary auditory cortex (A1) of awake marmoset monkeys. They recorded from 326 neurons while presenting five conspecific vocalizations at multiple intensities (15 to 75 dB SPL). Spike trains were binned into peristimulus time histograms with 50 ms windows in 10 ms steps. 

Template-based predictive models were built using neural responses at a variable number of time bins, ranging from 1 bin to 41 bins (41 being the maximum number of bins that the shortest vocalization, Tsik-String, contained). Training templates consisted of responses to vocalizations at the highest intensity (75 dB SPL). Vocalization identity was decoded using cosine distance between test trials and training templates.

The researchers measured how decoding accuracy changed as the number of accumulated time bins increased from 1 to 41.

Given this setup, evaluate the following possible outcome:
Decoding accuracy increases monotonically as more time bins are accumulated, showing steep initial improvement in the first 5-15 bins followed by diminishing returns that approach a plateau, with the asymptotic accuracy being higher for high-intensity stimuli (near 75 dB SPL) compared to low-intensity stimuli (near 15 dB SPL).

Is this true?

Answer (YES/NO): NO